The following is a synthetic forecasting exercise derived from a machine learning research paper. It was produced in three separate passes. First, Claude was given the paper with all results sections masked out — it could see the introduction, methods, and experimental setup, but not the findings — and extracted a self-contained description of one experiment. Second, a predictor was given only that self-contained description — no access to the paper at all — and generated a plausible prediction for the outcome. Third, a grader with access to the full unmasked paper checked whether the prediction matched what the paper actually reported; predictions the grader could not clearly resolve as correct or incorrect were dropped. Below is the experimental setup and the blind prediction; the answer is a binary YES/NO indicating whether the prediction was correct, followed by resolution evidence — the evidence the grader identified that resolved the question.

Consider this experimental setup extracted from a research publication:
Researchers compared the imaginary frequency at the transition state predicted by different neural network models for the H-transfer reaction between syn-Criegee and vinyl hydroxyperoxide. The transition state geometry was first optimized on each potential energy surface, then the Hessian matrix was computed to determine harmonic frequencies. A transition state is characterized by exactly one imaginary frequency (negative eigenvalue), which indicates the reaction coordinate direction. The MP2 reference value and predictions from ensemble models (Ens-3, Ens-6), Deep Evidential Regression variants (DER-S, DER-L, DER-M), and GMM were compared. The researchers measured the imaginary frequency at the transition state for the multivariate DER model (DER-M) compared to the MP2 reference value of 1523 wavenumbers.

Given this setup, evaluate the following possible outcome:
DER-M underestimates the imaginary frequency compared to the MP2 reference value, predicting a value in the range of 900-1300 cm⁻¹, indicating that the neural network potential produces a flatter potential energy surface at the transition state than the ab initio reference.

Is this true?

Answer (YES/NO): NO